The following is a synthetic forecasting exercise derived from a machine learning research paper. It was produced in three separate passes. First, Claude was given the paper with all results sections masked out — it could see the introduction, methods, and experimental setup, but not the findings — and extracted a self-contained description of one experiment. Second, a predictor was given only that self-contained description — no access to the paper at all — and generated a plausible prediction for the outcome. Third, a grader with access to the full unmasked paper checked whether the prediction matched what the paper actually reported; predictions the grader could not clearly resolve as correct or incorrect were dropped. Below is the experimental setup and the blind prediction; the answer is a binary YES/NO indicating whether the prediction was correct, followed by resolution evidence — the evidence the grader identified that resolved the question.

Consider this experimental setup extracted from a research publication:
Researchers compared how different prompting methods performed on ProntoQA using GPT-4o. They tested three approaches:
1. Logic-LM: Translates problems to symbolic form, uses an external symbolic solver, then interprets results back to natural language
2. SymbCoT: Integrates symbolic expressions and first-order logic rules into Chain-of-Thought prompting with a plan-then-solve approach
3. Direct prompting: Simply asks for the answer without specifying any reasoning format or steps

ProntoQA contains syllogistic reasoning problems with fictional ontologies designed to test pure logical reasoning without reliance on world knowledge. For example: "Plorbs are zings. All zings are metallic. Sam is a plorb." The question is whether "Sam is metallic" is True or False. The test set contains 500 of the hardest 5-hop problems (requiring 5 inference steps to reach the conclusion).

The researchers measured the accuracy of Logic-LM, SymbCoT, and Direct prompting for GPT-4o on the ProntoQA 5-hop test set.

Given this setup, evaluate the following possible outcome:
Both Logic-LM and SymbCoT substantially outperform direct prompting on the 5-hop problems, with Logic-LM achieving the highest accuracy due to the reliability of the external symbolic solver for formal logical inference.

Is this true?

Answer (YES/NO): NO